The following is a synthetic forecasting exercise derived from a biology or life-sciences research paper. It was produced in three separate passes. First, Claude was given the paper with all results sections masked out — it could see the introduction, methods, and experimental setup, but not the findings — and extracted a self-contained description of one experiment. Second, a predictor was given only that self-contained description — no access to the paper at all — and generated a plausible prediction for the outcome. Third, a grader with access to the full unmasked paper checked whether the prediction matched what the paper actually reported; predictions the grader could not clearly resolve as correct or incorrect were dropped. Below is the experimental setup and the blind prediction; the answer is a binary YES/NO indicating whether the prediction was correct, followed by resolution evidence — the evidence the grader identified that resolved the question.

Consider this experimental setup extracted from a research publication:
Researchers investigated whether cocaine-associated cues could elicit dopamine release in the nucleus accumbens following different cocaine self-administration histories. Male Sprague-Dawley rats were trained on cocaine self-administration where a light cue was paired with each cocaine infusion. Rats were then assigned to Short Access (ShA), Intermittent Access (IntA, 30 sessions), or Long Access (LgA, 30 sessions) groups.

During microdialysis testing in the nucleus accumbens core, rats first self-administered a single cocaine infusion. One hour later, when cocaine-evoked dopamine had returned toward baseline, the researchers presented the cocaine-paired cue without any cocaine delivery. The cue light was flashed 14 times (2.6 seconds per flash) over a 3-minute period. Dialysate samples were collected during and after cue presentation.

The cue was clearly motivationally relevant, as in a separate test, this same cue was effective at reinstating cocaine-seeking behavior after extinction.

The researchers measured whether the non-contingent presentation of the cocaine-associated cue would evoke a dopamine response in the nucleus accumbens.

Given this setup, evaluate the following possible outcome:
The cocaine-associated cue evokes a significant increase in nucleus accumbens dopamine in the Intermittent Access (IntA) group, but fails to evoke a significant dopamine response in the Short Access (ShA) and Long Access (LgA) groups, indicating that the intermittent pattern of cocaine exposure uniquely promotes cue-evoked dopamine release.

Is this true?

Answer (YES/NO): NO